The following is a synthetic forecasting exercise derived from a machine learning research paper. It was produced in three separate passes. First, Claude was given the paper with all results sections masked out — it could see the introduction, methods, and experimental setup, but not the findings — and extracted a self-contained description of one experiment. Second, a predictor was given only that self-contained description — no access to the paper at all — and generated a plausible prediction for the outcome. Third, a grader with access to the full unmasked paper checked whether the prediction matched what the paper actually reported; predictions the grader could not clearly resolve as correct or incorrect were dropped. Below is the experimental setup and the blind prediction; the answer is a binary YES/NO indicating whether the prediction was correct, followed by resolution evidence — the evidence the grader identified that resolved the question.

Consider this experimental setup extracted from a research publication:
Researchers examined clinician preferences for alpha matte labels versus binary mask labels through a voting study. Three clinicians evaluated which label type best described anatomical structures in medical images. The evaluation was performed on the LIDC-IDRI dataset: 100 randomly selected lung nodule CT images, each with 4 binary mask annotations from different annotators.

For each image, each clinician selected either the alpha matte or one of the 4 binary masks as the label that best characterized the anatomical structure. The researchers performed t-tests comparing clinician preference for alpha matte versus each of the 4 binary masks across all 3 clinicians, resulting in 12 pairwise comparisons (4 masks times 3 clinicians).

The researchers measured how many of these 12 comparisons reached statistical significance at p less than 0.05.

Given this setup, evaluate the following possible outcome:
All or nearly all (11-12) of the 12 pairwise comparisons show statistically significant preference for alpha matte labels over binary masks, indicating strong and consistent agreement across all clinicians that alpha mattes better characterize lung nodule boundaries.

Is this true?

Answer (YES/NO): YES